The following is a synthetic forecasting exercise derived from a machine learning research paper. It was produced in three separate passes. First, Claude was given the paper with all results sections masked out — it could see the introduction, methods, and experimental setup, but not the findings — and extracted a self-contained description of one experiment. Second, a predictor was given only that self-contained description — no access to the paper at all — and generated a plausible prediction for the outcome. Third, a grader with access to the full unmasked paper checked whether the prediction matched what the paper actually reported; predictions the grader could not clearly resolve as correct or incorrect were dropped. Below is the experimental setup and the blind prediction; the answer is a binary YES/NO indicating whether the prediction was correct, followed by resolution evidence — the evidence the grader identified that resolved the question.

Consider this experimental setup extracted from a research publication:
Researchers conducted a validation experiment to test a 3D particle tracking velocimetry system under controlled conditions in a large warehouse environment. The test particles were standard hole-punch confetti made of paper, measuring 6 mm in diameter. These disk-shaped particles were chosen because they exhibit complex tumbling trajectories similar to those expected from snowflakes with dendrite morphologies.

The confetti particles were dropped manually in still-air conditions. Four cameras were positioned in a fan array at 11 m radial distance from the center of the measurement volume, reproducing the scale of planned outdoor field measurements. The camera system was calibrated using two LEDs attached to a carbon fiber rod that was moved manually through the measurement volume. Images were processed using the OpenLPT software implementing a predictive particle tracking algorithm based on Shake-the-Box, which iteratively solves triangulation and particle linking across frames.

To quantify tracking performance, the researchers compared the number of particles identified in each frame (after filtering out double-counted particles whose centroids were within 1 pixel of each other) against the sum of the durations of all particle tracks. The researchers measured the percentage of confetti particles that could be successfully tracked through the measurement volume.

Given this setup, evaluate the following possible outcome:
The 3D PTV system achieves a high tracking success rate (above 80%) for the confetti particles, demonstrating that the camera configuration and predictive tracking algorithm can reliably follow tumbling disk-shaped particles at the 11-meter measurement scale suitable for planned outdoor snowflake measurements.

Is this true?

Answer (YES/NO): YES